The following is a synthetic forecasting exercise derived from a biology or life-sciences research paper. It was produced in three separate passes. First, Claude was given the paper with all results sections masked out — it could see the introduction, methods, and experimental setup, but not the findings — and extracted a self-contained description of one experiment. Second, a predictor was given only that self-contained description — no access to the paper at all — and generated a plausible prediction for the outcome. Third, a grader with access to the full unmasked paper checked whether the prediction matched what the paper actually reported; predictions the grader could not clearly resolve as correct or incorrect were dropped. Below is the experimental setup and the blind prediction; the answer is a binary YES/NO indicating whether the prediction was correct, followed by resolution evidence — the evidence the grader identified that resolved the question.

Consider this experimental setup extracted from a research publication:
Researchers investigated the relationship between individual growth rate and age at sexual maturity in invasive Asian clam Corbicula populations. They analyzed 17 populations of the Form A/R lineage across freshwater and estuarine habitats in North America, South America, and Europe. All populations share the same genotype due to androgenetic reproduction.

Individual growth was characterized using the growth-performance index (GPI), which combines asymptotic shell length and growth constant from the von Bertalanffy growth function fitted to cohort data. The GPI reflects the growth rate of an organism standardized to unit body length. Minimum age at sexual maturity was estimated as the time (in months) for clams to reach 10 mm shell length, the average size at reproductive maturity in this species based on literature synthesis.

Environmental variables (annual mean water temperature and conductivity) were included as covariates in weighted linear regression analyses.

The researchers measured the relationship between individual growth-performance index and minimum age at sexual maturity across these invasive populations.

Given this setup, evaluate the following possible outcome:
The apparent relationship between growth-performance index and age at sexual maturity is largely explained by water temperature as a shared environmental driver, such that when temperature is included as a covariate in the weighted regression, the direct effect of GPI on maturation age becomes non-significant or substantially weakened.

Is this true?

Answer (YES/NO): NO